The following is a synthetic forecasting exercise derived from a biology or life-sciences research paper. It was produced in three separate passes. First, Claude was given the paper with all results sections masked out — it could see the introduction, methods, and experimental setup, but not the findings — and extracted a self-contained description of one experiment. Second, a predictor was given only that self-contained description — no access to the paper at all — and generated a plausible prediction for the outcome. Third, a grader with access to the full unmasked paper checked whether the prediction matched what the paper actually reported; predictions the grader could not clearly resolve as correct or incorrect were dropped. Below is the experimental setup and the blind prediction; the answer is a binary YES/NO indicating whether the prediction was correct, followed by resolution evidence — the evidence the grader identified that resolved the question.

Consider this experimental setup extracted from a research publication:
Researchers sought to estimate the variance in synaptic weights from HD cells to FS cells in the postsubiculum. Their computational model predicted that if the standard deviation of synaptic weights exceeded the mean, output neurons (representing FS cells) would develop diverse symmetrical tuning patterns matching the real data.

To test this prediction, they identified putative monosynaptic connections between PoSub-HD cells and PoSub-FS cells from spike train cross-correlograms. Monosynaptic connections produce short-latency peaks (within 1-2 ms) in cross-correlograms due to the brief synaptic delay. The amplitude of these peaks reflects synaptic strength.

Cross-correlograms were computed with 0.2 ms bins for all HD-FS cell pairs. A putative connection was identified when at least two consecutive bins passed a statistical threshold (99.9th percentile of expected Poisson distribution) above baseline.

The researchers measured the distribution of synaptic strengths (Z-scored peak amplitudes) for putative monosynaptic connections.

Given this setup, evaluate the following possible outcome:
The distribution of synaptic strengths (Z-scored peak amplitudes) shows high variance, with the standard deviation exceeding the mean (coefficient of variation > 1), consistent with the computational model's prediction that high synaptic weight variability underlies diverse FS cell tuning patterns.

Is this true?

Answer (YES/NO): YES